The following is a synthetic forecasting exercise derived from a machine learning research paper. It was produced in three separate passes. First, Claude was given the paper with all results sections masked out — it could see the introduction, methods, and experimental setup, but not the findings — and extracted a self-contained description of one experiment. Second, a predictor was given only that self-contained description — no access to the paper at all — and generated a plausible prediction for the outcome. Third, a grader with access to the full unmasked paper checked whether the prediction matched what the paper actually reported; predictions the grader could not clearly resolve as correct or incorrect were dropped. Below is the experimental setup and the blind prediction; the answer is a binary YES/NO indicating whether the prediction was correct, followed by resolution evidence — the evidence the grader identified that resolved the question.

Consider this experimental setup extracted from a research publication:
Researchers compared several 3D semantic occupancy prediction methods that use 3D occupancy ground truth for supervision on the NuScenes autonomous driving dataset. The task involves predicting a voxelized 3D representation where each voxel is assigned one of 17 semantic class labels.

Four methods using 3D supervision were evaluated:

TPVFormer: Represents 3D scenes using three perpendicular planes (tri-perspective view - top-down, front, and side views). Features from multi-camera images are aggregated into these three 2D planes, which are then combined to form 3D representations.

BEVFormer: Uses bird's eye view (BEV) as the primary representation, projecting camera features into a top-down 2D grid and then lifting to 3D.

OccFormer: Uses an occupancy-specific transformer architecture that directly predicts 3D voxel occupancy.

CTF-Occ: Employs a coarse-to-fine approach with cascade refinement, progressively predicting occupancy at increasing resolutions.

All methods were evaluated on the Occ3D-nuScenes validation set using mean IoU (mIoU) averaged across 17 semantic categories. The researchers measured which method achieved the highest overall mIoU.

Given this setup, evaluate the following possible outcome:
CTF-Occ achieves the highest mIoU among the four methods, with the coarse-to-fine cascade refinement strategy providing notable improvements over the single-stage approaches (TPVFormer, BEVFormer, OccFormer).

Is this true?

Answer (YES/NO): YES